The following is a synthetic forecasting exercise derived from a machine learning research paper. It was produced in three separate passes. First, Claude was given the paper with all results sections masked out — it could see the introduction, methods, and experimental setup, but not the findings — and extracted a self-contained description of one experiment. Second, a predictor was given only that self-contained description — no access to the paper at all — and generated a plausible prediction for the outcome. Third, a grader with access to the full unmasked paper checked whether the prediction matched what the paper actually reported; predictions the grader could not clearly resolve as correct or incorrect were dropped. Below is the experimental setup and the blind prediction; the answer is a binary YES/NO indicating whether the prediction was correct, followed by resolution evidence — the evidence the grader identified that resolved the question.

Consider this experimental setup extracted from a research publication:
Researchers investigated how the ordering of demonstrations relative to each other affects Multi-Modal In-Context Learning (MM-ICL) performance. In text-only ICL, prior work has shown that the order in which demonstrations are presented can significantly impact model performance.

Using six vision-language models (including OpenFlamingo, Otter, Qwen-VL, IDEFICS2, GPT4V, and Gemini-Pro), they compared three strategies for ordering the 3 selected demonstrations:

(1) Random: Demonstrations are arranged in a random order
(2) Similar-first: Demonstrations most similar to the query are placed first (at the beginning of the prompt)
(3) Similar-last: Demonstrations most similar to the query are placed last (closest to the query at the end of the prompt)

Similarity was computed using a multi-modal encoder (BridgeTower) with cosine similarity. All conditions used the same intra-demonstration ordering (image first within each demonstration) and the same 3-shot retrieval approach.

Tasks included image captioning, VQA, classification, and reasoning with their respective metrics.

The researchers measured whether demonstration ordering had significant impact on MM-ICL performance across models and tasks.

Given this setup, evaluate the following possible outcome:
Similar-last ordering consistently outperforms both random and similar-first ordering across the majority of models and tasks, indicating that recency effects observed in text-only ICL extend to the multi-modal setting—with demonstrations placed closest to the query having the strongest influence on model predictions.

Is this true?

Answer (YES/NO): NO